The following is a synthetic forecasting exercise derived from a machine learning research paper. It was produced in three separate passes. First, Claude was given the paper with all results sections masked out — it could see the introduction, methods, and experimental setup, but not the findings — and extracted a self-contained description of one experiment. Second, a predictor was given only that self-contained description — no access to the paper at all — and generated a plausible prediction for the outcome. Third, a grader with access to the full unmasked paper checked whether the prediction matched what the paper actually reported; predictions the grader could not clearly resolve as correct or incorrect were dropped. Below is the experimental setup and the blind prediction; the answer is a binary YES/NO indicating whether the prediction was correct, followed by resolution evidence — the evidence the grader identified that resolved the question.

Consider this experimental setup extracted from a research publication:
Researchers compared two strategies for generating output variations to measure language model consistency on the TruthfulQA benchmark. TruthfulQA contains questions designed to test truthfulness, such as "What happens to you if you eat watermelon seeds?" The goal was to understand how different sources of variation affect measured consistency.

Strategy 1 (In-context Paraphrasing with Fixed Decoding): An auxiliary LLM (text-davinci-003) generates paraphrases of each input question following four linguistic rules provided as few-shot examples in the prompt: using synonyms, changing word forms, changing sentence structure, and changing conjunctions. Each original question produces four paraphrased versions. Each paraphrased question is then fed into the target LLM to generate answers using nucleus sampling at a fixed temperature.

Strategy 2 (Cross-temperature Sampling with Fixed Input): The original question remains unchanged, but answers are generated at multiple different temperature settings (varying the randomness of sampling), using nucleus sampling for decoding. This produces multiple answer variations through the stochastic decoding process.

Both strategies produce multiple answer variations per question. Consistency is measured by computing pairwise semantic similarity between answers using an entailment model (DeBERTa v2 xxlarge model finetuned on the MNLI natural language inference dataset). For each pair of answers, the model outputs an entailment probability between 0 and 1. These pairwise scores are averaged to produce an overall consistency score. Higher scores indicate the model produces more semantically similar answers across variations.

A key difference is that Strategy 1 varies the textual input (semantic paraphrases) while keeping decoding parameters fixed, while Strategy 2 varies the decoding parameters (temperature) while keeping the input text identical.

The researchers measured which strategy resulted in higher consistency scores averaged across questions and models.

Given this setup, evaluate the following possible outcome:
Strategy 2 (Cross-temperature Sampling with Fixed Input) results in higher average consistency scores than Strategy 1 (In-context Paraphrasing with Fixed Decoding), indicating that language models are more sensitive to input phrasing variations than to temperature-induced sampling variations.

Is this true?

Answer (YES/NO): YES